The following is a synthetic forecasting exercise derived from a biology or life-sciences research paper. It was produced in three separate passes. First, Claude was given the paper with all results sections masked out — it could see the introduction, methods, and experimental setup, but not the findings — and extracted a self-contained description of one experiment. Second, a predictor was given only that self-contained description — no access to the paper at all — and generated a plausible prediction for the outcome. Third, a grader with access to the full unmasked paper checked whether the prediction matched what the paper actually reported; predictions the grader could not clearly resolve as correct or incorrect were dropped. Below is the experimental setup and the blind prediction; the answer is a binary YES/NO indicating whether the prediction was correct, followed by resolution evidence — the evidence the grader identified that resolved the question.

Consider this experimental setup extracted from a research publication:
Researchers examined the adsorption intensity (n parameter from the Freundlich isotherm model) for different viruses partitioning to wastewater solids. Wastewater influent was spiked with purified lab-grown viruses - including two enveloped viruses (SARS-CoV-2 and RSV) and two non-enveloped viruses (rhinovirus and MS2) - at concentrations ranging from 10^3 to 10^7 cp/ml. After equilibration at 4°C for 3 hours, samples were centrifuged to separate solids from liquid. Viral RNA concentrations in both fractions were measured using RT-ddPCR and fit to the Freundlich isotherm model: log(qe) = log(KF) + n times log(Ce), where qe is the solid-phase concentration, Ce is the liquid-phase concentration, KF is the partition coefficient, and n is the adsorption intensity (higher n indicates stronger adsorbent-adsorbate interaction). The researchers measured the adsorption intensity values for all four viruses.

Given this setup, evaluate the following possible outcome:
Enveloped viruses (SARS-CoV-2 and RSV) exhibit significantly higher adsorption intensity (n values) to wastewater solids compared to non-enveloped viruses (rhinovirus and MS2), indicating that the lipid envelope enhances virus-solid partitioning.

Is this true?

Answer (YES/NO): NO